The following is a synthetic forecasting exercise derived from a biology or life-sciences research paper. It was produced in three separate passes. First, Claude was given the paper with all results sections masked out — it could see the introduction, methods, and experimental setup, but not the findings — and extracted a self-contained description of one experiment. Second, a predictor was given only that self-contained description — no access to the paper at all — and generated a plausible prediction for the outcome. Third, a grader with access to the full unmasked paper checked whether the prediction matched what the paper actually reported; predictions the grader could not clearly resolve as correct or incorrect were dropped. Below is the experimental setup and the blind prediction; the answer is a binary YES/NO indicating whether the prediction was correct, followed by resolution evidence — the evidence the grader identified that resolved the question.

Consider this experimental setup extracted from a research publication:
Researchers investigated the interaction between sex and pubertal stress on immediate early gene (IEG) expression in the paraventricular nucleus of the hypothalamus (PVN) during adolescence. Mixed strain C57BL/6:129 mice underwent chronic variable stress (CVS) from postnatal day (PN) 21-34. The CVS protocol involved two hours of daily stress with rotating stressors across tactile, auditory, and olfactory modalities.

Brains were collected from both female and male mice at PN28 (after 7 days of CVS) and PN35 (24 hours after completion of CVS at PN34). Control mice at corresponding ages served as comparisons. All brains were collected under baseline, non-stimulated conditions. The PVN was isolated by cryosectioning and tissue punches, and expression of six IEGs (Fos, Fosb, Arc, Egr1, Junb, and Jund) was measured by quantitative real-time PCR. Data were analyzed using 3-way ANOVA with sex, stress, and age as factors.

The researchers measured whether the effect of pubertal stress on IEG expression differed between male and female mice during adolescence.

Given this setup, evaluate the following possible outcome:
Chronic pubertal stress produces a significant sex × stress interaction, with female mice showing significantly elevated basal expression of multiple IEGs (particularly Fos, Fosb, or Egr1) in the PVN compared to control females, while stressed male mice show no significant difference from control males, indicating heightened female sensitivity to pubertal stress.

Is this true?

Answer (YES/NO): NO